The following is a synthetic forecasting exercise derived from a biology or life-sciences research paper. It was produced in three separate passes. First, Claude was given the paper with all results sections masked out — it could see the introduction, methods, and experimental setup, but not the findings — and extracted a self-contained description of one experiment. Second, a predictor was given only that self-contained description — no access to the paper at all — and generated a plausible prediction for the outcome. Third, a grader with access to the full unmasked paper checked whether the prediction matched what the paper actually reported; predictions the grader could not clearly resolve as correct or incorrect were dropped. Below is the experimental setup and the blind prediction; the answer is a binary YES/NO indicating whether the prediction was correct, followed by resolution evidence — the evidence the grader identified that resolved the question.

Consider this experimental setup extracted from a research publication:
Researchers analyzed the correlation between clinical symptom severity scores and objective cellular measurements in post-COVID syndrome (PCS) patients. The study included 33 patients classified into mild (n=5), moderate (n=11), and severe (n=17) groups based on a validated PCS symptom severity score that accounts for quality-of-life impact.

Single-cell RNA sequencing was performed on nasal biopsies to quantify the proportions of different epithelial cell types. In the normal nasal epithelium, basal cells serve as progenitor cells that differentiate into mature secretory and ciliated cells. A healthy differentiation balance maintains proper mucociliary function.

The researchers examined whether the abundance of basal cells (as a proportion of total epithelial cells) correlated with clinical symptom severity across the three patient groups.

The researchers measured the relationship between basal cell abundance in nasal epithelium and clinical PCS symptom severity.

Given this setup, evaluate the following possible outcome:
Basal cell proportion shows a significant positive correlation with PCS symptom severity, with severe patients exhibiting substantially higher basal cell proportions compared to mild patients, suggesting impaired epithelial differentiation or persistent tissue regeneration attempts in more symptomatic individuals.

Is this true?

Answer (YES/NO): YES